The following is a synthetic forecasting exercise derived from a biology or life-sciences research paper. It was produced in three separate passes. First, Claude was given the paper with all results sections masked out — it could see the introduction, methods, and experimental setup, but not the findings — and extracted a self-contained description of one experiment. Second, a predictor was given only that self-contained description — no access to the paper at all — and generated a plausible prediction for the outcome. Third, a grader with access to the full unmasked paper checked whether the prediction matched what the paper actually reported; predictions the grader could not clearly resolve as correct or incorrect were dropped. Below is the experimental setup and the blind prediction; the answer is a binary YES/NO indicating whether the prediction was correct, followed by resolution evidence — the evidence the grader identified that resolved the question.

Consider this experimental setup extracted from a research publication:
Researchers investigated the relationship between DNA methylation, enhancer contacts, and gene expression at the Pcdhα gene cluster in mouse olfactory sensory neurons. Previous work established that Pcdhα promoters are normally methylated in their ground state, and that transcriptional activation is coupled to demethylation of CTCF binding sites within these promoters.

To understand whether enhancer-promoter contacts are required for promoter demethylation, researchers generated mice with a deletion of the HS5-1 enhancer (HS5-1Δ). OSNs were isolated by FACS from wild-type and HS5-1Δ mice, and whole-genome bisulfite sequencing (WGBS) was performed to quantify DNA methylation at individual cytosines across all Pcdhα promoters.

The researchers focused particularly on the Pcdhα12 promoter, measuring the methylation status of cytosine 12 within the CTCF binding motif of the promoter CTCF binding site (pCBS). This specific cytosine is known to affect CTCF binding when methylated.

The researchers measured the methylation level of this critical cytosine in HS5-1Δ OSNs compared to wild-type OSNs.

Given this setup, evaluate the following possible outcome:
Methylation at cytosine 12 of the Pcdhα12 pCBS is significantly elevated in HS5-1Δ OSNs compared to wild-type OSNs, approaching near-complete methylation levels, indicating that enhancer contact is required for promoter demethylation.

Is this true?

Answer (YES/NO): NO